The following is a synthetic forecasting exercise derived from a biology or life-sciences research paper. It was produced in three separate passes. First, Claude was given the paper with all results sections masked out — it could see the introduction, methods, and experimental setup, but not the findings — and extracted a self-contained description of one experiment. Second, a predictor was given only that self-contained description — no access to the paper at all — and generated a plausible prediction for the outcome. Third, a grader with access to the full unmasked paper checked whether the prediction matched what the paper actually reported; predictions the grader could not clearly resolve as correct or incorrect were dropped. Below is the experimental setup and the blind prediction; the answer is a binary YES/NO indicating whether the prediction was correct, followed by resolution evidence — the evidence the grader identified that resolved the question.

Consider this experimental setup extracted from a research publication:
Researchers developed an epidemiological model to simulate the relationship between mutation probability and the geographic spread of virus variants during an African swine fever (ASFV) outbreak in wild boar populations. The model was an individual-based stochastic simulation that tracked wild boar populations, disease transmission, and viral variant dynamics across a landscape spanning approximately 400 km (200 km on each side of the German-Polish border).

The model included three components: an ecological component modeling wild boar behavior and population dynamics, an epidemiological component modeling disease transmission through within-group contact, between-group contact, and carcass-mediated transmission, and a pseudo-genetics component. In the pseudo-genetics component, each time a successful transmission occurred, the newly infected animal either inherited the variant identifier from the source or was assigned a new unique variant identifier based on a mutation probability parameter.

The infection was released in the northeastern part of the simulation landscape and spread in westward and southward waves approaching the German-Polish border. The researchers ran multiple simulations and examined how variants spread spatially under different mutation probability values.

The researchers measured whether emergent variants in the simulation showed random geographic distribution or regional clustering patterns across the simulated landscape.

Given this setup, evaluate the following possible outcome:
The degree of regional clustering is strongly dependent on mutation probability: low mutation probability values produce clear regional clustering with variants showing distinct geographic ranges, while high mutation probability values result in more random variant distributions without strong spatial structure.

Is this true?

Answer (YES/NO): NO